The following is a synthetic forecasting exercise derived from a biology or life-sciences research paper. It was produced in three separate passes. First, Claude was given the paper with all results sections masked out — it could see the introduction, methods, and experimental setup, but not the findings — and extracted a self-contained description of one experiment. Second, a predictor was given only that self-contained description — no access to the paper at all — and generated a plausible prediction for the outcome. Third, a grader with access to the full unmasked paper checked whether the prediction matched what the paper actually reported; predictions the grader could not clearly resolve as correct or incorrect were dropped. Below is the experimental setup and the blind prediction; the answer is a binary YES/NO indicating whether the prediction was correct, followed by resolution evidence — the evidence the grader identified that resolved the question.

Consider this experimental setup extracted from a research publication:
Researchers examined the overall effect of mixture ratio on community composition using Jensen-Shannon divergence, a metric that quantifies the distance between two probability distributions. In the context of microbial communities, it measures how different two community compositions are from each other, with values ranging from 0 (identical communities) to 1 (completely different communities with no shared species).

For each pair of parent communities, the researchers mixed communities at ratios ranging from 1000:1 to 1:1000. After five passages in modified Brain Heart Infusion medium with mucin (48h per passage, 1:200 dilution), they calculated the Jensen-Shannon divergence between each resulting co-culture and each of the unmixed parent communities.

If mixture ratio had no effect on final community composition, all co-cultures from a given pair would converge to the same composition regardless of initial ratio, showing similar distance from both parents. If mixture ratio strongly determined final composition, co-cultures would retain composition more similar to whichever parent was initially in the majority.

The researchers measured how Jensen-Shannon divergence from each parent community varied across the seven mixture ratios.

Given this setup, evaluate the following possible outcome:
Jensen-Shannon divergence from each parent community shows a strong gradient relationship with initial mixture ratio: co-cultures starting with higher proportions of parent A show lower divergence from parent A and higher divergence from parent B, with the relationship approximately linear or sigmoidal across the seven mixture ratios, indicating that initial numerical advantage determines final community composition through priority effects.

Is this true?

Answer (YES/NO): NO